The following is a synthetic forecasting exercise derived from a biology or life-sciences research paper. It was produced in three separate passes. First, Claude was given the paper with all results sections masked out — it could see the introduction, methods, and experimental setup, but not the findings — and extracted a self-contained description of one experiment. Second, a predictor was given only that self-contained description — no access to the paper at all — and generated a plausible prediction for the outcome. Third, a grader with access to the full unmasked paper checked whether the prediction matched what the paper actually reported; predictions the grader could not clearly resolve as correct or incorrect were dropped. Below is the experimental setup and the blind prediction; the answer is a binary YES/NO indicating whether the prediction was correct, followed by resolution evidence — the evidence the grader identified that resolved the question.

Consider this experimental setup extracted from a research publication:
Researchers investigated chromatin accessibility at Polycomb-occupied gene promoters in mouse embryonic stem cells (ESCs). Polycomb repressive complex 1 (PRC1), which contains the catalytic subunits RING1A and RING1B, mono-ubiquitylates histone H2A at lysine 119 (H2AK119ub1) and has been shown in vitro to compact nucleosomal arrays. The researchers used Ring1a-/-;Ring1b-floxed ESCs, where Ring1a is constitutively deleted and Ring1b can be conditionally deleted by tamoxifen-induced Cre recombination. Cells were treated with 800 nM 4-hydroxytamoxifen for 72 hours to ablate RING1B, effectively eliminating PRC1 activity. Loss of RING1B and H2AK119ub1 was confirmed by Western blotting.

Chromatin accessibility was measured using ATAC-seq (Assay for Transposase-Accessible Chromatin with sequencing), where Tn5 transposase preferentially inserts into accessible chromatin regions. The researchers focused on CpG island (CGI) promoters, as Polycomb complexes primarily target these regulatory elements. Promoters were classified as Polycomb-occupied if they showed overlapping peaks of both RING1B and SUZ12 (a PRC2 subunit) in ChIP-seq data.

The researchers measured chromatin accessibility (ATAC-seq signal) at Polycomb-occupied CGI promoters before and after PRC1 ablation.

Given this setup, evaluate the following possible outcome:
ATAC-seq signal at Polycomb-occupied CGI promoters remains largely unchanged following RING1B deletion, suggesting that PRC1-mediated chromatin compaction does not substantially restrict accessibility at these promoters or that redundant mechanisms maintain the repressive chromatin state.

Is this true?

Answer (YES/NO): YES